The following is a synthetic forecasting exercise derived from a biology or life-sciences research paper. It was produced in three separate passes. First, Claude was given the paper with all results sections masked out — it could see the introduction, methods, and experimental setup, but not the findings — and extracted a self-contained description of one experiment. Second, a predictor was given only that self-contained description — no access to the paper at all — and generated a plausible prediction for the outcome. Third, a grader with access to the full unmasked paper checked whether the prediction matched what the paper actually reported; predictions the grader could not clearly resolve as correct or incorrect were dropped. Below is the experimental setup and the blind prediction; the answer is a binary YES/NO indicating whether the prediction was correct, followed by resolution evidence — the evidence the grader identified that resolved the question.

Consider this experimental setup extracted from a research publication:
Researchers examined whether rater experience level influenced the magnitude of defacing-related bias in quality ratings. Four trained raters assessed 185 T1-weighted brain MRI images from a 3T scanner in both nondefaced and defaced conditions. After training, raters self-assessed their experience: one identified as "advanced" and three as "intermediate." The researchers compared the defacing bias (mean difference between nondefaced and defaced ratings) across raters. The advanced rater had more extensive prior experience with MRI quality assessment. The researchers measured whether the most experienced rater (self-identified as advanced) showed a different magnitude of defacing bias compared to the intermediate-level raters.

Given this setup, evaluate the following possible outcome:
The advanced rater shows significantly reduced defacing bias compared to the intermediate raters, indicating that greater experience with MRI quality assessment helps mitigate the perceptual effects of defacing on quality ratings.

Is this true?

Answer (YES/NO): NO